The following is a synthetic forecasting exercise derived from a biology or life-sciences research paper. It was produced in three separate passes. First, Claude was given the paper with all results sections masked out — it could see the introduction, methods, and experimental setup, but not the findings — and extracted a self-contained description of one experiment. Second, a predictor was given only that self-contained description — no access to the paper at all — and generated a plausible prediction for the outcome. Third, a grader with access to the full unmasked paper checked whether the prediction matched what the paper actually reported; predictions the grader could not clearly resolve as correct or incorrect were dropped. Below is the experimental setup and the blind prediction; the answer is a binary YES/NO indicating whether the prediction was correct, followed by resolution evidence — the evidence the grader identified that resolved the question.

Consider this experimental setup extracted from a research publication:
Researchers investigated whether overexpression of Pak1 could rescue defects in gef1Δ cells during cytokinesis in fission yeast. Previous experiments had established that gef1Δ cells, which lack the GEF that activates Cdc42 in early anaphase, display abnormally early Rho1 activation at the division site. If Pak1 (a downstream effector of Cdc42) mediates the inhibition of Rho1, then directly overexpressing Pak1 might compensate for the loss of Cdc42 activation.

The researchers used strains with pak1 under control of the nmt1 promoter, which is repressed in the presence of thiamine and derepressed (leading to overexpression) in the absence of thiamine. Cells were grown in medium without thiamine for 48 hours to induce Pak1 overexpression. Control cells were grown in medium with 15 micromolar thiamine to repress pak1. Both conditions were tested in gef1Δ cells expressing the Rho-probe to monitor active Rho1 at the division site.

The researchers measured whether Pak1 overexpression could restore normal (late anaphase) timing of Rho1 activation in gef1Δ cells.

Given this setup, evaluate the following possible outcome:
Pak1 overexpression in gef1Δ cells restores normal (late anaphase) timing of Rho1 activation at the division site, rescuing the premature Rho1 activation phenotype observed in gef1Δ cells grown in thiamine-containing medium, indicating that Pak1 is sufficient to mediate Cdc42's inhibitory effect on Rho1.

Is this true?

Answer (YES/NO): YES